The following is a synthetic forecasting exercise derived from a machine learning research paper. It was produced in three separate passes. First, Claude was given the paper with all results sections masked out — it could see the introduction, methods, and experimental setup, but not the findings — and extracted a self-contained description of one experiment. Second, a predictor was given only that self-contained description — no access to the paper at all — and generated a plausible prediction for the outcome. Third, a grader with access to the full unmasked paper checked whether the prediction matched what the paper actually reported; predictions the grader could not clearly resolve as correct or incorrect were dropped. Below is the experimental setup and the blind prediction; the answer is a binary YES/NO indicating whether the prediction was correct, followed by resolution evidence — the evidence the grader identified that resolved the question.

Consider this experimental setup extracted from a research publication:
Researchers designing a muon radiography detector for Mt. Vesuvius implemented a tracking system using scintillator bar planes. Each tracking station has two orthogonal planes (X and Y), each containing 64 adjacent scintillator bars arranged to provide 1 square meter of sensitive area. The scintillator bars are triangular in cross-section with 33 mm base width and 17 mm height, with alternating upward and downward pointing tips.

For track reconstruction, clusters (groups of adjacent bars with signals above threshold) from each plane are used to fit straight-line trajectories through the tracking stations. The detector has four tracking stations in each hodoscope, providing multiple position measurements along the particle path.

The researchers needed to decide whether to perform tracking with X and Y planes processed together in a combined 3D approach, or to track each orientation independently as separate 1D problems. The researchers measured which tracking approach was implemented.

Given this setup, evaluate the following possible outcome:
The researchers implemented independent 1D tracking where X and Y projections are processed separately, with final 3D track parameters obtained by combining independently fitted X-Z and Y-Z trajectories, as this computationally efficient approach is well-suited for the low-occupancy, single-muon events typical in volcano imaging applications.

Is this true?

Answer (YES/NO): YES